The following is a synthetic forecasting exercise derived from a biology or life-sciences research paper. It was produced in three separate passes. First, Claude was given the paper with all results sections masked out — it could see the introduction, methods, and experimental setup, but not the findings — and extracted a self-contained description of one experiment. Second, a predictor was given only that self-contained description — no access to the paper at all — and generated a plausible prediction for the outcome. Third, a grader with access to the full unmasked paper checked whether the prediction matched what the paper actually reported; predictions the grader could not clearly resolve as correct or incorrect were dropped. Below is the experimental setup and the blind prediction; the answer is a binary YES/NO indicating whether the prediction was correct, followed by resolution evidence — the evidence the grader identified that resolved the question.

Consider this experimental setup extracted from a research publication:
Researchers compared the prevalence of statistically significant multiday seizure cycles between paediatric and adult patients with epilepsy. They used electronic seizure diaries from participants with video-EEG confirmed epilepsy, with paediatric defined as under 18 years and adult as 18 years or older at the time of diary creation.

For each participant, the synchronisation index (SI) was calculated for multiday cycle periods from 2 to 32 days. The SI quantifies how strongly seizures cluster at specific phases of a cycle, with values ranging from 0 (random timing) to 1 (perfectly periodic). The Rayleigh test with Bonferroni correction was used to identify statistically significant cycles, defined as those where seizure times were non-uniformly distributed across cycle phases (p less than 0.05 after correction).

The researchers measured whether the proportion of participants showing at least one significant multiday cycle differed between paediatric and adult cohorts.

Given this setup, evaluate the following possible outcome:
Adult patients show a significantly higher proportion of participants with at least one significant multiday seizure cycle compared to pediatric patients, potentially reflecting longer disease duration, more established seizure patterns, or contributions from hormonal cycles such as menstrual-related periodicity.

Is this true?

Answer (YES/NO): NO